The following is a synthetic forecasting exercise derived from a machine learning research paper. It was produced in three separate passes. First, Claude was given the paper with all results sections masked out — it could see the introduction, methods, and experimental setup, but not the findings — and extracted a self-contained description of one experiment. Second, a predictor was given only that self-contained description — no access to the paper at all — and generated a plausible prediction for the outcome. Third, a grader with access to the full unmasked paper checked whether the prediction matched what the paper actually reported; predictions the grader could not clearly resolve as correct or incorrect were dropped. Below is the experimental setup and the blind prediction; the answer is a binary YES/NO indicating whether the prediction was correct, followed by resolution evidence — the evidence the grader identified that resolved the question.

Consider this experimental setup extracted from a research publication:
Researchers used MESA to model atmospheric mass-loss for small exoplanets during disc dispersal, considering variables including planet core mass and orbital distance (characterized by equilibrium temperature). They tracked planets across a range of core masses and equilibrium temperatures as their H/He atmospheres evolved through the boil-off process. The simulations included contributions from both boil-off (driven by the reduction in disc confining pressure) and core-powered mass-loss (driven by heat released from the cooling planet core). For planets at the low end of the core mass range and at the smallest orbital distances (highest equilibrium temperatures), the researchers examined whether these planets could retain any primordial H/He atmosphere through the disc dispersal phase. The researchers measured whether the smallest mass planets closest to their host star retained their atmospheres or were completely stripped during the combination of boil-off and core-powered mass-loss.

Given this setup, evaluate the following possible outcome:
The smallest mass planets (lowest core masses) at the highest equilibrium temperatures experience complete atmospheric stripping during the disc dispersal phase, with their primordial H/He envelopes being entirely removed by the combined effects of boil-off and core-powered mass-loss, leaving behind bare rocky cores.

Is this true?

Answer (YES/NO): YES